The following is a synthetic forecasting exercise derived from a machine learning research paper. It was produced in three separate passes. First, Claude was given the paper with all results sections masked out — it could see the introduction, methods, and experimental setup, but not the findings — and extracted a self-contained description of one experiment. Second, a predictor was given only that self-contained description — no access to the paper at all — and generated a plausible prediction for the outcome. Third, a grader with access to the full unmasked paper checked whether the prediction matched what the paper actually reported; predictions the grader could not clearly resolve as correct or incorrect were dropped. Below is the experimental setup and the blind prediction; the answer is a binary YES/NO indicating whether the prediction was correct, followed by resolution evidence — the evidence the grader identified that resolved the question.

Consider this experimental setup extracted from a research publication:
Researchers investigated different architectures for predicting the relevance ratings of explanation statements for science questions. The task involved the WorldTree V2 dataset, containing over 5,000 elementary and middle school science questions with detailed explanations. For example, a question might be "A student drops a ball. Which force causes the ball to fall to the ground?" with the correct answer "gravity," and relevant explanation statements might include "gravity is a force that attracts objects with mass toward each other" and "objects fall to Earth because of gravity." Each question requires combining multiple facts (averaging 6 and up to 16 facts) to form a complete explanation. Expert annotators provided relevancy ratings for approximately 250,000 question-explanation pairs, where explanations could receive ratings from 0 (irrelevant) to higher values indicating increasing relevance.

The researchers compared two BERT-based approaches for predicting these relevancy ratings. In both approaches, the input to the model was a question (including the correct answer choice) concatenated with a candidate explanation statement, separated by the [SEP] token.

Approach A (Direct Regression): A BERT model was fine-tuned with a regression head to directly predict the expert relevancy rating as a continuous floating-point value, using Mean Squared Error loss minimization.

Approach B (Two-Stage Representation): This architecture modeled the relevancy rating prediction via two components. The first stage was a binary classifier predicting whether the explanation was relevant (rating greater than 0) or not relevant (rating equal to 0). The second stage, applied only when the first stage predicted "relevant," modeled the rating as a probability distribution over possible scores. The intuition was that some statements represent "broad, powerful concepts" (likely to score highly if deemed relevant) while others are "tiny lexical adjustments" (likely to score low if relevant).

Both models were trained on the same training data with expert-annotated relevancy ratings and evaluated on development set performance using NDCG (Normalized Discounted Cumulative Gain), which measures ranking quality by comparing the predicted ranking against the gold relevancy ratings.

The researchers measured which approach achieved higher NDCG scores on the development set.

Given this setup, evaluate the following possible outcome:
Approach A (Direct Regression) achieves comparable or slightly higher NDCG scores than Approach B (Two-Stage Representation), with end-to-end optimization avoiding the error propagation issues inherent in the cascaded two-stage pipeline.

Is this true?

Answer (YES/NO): YES